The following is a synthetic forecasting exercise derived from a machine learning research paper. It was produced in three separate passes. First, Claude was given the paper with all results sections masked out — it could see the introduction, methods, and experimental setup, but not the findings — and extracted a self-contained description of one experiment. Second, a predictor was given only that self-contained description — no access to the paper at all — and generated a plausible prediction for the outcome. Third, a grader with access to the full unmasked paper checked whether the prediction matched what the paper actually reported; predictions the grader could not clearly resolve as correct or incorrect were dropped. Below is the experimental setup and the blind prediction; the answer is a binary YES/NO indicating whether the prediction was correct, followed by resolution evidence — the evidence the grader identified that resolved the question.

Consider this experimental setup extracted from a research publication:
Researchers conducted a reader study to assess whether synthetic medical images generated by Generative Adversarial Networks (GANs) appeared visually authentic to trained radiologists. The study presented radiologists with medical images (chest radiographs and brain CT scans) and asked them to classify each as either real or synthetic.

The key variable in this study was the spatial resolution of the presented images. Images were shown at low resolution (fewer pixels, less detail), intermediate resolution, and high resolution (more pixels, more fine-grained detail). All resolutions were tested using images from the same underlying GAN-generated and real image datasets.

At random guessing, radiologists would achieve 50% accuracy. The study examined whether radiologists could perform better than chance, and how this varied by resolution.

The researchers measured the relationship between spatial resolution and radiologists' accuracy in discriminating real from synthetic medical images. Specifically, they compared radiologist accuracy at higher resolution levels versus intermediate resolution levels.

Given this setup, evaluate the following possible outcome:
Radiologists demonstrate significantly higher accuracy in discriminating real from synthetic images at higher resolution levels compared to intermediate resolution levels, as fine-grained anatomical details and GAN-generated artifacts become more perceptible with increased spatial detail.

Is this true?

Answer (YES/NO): YES